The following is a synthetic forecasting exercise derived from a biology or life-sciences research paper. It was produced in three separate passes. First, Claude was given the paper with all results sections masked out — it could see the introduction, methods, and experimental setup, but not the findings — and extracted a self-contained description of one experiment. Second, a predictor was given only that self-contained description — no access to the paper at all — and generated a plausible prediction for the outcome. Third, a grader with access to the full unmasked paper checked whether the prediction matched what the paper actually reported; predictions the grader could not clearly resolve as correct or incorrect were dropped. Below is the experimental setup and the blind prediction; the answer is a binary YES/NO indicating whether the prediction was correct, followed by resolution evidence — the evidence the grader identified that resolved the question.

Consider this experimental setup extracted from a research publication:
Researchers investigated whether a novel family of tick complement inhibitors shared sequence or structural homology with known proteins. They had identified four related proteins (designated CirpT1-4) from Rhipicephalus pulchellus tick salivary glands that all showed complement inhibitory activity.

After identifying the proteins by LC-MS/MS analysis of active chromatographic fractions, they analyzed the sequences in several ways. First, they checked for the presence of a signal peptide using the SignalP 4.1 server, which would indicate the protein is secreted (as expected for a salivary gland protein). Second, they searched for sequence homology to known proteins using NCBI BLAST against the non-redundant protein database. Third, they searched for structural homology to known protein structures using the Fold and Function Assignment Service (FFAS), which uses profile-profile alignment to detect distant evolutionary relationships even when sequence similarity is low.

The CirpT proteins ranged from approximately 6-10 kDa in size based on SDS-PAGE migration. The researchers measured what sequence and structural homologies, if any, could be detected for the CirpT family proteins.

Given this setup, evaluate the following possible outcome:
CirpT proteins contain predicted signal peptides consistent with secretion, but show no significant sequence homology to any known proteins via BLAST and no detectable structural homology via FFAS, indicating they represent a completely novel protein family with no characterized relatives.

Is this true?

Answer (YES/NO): NO